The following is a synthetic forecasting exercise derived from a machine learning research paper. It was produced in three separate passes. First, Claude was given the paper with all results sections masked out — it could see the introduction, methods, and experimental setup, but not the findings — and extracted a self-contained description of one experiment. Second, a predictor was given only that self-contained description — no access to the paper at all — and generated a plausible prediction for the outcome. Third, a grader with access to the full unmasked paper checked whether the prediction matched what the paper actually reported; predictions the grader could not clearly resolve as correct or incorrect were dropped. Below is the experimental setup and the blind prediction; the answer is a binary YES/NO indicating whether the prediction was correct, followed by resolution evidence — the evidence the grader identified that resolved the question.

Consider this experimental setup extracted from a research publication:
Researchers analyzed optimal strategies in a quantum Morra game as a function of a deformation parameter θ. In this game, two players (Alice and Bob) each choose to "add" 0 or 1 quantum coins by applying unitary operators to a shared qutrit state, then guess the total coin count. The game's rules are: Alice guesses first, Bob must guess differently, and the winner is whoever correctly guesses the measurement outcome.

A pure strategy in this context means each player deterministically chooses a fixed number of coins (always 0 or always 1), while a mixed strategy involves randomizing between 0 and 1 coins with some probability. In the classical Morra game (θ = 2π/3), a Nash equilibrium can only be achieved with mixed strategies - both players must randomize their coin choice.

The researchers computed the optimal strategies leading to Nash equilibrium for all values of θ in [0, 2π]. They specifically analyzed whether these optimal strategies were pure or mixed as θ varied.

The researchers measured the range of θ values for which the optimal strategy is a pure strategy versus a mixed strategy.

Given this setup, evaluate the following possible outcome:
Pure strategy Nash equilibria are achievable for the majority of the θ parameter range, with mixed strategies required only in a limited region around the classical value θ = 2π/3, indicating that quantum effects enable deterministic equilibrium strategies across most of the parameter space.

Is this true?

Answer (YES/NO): NO